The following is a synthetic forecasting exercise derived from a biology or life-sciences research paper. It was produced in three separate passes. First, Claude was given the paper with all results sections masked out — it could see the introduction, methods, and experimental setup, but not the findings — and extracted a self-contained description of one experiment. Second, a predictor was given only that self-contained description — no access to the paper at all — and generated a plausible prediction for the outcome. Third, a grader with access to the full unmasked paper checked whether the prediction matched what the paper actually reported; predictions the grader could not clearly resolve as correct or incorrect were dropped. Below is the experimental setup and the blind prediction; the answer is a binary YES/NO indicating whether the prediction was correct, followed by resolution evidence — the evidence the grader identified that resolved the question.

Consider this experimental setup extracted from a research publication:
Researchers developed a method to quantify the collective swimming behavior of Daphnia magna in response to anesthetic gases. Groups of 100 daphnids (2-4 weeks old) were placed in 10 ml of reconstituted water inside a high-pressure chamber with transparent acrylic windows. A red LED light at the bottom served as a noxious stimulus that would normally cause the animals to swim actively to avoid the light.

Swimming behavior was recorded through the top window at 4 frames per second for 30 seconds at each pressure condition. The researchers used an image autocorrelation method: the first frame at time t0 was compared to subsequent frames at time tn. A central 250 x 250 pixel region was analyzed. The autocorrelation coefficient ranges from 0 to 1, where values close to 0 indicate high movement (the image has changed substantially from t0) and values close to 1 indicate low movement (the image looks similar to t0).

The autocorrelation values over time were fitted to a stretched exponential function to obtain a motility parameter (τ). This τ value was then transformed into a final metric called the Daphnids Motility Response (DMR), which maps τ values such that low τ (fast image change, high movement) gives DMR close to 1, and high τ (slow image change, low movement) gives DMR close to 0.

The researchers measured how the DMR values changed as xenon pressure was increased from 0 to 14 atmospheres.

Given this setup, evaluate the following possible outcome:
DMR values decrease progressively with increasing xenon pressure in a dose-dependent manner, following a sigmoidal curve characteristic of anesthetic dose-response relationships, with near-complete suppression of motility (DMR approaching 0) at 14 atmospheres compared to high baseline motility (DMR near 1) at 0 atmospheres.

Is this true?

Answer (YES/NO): YES